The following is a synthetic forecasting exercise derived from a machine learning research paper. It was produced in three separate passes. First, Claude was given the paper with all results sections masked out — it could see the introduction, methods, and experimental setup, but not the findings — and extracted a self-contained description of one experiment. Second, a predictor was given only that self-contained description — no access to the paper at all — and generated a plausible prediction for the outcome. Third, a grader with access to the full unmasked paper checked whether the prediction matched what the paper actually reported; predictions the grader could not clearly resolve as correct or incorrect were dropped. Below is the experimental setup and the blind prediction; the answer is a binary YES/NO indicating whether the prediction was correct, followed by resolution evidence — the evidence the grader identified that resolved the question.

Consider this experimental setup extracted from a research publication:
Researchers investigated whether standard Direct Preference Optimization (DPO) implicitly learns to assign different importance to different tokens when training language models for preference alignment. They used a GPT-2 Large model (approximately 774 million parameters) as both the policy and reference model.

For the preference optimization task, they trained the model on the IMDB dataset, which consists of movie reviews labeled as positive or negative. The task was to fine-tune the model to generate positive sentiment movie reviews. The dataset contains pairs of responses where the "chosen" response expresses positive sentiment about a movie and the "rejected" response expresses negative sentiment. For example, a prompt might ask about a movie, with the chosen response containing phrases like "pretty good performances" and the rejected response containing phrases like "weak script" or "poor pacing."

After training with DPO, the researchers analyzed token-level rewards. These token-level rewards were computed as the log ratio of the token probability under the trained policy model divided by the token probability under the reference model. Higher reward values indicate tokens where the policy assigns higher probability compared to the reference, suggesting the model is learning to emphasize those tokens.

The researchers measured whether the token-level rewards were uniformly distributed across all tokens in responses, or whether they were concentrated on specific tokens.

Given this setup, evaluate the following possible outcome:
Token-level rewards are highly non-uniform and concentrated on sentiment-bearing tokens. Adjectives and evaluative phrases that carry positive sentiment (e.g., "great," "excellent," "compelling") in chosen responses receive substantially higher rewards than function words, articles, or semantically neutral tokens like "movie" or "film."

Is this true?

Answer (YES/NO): YES